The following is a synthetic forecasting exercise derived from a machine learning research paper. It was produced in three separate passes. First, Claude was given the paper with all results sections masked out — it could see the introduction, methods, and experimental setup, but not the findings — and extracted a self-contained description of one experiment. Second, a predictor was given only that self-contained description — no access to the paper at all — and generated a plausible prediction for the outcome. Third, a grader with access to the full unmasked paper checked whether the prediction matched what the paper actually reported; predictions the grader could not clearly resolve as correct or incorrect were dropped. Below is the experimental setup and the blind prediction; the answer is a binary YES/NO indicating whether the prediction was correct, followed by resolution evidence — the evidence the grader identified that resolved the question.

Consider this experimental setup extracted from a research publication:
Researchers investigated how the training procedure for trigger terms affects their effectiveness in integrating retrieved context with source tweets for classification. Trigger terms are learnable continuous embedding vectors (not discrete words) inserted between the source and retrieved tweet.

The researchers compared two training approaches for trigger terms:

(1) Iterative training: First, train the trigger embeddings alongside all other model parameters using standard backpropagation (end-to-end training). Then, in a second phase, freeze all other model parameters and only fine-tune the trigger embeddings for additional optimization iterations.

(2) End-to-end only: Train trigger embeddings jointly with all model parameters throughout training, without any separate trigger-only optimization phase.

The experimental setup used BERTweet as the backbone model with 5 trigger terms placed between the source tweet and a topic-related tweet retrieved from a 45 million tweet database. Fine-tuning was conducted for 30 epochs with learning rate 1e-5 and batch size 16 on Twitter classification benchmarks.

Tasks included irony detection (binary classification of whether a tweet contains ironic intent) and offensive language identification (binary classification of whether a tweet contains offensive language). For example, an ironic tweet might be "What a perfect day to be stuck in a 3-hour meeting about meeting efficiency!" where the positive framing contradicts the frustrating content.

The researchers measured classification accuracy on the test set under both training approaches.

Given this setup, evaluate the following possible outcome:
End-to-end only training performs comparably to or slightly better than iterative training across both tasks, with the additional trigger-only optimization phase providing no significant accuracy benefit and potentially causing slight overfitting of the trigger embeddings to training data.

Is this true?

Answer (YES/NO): NO